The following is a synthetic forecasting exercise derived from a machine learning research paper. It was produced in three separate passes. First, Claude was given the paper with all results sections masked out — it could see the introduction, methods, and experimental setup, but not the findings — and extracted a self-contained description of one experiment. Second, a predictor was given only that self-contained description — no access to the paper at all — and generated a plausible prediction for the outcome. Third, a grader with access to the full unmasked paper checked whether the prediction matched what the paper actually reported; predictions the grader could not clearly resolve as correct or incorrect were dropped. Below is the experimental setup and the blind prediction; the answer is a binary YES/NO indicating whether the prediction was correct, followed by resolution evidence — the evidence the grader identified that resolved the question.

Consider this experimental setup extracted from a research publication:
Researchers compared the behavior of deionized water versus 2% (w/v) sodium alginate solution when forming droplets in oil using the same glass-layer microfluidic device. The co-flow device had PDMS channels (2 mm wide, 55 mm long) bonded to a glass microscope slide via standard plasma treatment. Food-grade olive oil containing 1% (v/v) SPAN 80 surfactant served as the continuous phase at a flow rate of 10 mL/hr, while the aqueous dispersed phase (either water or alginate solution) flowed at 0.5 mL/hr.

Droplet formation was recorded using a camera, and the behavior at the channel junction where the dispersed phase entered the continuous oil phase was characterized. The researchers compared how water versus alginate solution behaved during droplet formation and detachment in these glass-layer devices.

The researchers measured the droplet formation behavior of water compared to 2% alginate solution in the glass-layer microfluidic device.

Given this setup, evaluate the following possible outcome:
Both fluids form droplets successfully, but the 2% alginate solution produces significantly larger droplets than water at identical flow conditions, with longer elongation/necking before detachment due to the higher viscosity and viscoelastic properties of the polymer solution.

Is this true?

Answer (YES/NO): NO